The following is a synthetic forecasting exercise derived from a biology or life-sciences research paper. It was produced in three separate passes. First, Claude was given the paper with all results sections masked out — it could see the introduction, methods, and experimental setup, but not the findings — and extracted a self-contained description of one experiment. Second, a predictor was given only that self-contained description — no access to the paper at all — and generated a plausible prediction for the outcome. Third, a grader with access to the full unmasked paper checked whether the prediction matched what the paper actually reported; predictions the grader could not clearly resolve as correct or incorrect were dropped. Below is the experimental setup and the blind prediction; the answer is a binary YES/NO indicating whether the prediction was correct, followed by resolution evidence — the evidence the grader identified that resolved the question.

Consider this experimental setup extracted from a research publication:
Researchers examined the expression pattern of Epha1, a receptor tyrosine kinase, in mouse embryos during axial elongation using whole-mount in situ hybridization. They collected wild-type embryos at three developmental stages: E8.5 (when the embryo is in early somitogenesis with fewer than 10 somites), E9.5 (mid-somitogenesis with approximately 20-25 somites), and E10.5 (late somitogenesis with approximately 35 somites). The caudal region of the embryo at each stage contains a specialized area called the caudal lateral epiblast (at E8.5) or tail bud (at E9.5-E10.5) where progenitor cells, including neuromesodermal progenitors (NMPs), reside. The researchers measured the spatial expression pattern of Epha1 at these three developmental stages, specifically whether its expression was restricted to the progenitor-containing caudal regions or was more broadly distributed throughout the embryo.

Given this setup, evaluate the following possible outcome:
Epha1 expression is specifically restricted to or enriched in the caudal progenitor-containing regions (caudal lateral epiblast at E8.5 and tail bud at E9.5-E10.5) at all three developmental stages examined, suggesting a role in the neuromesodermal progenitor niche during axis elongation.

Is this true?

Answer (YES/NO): YES